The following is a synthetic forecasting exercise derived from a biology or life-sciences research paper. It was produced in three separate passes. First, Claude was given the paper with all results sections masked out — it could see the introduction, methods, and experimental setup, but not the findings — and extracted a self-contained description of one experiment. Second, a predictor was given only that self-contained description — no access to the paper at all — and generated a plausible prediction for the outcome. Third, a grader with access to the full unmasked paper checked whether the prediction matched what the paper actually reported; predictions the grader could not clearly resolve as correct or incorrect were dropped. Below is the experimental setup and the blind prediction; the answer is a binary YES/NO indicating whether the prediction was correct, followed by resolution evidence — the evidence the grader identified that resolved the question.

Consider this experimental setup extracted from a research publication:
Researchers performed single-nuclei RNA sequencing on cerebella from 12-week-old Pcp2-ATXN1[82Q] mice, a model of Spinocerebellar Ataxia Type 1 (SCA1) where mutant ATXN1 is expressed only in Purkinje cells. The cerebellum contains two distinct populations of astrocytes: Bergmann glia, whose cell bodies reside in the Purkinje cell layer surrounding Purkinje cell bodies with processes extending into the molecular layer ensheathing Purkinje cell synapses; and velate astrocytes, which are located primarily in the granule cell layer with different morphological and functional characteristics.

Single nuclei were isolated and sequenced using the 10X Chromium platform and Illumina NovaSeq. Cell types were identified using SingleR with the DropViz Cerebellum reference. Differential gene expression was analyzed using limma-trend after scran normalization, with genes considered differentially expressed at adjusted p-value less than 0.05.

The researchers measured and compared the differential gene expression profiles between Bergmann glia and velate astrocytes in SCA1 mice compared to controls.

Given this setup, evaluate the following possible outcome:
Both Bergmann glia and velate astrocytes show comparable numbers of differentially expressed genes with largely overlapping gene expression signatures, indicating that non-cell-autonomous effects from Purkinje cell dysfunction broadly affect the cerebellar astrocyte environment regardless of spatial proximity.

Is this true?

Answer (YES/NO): NO